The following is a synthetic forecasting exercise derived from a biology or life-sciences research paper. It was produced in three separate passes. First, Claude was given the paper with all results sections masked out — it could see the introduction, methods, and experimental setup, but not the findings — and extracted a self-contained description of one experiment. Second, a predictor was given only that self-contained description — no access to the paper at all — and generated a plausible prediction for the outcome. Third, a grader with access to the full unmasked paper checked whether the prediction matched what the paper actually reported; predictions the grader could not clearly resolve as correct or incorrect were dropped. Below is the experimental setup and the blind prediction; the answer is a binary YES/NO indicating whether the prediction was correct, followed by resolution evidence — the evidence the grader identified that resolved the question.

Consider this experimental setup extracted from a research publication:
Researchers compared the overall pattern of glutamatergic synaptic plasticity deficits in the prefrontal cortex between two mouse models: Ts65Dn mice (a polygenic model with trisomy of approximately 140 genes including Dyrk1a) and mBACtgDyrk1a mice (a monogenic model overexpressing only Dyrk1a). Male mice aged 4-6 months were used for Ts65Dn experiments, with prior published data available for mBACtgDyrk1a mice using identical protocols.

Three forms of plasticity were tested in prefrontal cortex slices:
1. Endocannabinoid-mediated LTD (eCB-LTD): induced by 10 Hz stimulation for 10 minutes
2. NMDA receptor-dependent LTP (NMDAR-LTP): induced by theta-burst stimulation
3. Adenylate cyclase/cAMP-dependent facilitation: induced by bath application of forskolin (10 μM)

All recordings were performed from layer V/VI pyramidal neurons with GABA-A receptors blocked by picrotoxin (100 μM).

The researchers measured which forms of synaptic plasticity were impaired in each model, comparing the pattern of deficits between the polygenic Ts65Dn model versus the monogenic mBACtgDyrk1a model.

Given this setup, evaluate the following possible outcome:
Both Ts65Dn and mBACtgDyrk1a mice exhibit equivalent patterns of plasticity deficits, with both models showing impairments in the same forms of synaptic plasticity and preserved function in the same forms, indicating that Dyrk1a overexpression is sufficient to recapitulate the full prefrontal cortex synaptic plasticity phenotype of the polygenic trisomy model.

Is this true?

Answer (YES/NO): NO